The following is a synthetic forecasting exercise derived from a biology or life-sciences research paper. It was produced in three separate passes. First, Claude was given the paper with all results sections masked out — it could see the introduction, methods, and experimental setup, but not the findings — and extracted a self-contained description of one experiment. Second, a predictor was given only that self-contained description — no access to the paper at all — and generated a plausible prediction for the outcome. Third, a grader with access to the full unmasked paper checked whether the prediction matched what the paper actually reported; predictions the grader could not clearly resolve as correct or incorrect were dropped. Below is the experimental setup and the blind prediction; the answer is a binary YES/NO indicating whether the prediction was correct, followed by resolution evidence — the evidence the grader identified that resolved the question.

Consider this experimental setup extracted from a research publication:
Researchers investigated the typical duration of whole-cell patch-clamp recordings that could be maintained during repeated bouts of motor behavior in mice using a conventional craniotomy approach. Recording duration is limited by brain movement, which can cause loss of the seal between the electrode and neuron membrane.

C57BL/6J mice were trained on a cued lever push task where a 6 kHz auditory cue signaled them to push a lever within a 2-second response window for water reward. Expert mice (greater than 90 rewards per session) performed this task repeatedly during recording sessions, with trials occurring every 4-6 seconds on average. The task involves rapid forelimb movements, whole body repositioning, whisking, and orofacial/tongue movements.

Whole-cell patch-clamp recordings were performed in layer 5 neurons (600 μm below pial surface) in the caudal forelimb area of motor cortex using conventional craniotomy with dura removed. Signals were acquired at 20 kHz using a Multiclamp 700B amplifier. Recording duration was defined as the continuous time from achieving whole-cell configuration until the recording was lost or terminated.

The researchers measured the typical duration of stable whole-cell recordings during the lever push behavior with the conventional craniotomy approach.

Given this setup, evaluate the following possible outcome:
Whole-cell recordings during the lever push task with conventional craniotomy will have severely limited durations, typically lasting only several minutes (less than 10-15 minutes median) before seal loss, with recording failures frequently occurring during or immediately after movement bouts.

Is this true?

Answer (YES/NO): YES